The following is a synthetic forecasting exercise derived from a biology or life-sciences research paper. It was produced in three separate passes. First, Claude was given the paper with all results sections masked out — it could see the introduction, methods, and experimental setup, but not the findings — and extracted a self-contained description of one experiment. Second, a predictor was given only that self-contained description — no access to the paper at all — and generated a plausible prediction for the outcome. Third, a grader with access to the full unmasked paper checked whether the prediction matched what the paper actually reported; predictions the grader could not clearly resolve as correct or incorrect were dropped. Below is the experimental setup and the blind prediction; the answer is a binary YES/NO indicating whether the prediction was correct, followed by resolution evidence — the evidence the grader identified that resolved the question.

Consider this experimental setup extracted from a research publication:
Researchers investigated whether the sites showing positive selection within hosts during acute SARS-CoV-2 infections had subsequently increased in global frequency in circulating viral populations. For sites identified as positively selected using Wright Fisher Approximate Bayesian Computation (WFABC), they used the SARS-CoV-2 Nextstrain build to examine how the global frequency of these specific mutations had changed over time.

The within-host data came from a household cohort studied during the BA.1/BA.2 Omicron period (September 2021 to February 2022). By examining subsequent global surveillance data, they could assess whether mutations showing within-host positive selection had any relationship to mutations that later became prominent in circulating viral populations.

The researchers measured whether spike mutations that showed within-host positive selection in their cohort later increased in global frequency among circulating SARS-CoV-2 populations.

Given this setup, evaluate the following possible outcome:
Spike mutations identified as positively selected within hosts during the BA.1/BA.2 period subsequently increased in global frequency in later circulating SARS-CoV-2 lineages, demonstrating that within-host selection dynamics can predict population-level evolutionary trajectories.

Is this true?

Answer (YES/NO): NO